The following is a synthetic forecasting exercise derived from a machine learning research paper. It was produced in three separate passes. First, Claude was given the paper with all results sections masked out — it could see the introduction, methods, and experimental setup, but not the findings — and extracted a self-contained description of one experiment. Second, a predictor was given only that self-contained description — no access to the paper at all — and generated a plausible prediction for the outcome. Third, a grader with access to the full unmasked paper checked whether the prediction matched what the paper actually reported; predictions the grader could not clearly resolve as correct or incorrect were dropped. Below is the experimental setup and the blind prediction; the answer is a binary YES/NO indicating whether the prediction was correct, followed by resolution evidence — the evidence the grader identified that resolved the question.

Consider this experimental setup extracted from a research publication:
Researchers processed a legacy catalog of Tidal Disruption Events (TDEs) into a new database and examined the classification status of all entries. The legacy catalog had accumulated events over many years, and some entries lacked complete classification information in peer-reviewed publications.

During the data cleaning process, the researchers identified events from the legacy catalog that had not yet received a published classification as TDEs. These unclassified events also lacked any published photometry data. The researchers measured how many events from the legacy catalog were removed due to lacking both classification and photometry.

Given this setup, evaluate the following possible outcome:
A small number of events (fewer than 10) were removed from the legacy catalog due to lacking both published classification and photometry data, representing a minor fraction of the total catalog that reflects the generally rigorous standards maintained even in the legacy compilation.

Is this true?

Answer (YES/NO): YES